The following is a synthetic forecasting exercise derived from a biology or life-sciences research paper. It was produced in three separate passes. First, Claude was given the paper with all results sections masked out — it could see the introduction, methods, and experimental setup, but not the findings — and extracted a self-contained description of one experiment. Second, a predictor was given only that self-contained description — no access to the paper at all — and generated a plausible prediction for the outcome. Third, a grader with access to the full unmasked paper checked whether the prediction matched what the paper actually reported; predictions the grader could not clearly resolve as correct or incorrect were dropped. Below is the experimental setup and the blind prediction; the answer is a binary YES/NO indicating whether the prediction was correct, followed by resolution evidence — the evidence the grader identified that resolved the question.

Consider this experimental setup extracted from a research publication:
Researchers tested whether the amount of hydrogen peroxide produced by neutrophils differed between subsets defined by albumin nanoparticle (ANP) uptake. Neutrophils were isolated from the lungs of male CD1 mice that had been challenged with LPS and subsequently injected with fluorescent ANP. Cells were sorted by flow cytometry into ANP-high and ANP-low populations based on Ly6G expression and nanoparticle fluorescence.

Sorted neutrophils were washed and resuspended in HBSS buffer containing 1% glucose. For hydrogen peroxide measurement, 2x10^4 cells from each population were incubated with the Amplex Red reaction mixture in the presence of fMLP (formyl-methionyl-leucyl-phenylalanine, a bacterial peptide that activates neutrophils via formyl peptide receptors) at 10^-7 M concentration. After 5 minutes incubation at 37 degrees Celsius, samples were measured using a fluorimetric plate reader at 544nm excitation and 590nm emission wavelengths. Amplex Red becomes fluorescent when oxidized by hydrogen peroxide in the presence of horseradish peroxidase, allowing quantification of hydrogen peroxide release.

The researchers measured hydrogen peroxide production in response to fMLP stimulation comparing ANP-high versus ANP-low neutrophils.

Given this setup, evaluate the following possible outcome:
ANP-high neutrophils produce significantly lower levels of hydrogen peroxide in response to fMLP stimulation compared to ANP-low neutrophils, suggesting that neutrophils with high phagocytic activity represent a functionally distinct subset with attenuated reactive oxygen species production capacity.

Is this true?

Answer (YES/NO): NO